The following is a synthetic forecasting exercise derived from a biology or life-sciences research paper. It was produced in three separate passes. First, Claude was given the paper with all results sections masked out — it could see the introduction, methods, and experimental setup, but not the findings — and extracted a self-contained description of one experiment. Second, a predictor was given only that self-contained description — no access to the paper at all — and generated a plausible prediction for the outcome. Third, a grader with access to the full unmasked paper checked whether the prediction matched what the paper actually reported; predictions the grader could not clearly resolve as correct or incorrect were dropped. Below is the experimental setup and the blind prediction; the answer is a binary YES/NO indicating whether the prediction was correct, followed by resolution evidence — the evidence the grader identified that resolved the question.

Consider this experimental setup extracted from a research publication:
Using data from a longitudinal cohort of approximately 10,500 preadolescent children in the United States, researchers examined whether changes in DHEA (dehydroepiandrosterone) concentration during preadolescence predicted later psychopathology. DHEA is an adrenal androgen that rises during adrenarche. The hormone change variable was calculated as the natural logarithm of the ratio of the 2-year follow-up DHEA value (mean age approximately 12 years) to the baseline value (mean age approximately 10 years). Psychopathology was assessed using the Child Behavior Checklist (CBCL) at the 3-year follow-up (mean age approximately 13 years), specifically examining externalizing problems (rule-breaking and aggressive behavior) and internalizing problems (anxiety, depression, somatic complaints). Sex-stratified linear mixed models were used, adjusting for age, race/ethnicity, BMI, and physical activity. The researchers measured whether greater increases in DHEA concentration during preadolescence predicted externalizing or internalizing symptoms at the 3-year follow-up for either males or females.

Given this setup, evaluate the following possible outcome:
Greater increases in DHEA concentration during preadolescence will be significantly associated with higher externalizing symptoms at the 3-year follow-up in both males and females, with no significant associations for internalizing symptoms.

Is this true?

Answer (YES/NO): NO